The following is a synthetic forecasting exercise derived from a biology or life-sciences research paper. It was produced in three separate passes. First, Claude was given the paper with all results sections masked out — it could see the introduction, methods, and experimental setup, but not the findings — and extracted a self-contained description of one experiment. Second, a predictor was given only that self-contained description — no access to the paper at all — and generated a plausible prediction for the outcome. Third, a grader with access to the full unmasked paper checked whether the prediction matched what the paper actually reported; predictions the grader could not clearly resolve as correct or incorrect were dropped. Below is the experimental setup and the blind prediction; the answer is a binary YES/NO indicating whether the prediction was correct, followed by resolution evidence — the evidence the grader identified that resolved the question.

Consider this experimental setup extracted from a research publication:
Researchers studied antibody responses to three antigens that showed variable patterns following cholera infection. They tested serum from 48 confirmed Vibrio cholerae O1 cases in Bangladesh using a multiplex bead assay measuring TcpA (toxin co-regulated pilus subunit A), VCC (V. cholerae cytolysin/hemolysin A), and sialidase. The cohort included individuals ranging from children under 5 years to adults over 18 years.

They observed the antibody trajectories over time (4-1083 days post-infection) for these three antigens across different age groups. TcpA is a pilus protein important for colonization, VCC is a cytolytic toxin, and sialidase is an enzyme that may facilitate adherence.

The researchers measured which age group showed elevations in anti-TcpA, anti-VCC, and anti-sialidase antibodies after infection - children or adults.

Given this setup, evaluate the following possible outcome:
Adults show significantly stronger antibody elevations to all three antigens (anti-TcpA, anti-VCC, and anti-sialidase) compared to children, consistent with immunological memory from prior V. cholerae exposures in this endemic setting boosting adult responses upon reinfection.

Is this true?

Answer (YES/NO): NO